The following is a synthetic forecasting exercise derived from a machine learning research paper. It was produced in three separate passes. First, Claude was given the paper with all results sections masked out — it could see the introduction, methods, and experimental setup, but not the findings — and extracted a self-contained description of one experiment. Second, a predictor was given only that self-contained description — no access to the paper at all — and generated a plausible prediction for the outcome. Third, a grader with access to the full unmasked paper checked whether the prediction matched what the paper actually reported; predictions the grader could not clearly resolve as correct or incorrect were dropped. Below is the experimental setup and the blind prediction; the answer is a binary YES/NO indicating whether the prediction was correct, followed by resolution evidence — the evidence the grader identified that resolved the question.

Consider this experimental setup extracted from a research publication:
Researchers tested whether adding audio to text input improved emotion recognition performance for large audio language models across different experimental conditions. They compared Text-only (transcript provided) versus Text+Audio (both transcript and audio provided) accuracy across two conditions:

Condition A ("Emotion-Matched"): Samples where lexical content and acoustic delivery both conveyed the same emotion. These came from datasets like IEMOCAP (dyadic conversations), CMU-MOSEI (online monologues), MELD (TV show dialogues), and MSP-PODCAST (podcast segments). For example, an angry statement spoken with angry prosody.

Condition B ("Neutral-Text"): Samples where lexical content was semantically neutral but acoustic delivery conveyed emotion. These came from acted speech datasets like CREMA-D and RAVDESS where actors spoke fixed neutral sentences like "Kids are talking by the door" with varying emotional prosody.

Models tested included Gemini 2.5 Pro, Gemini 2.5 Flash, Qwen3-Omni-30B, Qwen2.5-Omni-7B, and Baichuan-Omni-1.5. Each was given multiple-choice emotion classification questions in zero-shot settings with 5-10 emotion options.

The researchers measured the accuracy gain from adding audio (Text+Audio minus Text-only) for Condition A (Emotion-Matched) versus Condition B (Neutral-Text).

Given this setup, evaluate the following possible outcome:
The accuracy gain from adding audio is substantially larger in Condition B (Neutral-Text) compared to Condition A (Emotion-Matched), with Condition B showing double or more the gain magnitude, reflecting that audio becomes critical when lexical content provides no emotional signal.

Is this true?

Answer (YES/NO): NO